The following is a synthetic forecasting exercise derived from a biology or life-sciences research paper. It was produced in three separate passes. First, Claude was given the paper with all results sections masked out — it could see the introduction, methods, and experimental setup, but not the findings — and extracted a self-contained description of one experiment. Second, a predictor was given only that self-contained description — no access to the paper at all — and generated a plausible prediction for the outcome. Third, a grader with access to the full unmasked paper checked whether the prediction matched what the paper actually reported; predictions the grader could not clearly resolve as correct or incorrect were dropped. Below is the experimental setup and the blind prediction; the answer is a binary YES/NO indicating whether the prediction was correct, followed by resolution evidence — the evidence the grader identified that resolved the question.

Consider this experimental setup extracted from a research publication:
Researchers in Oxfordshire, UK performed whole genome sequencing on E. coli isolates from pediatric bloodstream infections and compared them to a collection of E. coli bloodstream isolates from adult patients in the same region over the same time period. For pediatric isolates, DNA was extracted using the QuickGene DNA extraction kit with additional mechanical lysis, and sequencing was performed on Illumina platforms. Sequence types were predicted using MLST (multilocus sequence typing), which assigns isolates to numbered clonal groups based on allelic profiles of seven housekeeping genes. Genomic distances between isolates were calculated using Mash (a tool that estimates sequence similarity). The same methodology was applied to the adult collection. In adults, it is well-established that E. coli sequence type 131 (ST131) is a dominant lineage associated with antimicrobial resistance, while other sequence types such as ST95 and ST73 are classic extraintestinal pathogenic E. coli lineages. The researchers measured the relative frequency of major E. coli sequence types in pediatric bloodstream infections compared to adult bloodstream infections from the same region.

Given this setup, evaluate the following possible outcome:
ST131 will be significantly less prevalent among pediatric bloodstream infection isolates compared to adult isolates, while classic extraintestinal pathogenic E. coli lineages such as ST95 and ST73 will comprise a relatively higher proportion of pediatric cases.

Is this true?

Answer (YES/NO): NO